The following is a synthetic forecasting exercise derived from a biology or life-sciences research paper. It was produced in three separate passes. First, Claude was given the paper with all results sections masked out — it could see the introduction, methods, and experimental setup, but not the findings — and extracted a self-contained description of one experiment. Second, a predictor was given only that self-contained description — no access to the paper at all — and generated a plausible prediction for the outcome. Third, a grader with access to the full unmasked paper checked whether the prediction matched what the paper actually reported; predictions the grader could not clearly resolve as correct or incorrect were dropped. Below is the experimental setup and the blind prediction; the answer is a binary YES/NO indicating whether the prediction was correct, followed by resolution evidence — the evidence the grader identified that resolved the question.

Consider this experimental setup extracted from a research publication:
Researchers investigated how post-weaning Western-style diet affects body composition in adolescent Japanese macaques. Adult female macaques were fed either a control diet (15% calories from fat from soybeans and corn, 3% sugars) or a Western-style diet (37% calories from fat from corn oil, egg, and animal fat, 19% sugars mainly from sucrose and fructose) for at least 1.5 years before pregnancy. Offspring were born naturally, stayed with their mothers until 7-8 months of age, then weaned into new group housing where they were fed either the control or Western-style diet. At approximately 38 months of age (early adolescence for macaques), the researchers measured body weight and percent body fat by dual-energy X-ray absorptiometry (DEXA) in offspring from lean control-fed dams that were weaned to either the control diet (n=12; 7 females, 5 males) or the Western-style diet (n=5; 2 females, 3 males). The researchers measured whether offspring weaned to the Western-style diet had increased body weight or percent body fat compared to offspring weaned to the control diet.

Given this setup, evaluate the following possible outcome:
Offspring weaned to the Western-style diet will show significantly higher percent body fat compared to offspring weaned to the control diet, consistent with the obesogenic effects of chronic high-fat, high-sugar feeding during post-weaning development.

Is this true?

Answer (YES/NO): NO